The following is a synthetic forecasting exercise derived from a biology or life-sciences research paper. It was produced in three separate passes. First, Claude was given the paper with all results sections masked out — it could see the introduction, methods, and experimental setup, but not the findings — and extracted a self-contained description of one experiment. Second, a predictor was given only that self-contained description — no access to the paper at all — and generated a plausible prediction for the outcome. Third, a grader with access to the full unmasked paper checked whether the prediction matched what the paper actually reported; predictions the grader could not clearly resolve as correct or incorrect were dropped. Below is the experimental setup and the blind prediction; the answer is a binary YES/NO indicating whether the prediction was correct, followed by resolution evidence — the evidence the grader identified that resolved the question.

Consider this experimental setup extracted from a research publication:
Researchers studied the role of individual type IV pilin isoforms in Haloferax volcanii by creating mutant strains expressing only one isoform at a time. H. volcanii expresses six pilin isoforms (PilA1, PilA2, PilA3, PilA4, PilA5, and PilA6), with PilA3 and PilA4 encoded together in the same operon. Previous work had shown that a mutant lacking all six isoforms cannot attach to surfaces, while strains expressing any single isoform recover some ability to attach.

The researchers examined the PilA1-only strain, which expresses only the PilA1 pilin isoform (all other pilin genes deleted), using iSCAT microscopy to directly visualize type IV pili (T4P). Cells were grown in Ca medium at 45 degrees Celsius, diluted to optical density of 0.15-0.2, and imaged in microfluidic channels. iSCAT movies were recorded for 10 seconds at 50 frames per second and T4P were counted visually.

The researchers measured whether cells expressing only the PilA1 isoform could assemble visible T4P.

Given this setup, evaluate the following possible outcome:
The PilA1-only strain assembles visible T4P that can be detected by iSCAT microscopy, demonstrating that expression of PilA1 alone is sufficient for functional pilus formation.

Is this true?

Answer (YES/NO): NO